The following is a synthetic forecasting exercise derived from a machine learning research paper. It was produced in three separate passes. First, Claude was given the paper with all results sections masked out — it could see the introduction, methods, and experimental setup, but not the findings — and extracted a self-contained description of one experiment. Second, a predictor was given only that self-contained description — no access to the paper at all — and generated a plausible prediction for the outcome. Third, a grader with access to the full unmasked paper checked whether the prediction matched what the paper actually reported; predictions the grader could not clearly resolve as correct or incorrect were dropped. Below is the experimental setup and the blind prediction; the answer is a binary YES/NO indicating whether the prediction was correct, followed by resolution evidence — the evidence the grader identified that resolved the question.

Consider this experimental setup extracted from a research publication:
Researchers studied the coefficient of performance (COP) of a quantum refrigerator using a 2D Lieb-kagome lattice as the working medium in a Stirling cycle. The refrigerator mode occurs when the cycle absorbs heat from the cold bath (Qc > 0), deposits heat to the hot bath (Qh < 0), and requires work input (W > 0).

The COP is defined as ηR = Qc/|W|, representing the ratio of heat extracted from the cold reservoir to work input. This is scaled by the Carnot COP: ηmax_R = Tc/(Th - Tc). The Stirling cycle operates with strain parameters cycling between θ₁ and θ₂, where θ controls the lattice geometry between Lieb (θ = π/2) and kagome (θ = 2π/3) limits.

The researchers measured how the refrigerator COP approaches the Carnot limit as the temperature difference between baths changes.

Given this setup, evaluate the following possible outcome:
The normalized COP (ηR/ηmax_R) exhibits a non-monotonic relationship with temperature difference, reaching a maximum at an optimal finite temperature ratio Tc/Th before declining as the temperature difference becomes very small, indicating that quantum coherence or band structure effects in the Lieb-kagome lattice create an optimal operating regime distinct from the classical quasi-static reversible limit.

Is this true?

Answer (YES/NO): NO